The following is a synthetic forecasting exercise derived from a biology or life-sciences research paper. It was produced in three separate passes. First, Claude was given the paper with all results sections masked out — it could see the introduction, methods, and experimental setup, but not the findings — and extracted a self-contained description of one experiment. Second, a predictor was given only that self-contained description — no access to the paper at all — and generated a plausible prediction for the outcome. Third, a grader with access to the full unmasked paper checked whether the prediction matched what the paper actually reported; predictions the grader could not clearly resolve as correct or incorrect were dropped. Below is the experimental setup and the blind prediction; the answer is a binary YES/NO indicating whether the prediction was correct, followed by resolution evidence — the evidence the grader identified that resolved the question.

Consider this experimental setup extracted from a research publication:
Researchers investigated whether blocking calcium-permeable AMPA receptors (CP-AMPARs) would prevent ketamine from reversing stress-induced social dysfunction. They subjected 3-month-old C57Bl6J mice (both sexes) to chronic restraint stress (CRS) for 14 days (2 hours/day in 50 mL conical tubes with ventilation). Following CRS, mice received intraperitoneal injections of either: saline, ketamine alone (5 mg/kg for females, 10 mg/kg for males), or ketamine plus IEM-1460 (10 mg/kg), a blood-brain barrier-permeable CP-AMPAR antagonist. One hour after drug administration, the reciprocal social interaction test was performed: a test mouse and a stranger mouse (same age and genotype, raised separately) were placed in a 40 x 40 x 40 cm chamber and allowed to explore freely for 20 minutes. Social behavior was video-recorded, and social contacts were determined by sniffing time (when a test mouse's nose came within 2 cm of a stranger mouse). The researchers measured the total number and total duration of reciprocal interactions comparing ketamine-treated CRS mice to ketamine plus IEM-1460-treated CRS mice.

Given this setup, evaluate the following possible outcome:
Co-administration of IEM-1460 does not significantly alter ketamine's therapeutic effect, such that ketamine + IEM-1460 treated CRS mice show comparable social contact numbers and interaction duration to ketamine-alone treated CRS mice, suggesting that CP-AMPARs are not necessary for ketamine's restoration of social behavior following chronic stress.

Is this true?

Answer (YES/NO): NO